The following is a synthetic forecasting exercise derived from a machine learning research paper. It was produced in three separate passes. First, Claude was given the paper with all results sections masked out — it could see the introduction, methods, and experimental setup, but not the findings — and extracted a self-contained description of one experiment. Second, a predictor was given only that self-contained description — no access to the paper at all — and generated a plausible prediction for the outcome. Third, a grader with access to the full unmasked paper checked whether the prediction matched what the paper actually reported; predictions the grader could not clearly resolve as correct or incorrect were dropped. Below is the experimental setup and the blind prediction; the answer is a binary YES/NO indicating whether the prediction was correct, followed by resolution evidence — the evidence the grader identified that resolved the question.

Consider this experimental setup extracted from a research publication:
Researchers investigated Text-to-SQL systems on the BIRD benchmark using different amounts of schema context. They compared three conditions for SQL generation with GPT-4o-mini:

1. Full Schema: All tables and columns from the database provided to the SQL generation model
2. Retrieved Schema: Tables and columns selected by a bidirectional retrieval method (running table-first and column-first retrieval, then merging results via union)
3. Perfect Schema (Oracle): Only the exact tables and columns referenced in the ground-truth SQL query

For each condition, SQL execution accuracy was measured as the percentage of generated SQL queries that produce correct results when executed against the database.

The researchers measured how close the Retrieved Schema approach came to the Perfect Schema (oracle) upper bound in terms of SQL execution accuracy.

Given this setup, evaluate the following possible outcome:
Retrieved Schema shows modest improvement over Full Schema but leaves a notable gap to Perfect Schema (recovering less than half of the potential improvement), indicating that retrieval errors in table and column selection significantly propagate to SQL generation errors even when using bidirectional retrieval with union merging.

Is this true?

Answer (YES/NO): NO